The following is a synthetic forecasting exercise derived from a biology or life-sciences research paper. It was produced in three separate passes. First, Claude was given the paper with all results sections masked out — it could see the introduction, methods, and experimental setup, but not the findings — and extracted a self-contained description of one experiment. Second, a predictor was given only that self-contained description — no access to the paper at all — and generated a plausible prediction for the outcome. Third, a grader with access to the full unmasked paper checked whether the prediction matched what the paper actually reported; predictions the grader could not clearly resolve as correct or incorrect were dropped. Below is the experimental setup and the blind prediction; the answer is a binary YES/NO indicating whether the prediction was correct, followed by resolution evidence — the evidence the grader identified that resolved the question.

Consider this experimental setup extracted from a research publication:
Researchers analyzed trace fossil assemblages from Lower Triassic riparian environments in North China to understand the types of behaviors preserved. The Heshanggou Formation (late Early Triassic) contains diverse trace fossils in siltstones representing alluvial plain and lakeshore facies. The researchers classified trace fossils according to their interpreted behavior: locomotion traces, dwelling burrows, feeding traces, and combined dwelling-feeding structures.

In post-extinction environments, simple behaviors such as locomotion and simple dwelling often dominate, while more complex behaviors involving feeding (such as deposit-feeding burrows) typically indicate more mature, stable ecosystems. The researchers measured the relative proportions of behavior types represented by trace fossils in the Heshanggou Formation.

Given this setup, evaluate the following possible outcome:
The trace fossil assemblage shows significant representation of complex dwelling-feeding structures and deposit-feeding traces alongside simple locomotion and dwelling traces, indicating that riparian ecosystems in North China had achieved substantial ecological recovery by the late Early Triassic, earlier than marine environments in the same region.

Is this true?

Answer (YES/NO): YES